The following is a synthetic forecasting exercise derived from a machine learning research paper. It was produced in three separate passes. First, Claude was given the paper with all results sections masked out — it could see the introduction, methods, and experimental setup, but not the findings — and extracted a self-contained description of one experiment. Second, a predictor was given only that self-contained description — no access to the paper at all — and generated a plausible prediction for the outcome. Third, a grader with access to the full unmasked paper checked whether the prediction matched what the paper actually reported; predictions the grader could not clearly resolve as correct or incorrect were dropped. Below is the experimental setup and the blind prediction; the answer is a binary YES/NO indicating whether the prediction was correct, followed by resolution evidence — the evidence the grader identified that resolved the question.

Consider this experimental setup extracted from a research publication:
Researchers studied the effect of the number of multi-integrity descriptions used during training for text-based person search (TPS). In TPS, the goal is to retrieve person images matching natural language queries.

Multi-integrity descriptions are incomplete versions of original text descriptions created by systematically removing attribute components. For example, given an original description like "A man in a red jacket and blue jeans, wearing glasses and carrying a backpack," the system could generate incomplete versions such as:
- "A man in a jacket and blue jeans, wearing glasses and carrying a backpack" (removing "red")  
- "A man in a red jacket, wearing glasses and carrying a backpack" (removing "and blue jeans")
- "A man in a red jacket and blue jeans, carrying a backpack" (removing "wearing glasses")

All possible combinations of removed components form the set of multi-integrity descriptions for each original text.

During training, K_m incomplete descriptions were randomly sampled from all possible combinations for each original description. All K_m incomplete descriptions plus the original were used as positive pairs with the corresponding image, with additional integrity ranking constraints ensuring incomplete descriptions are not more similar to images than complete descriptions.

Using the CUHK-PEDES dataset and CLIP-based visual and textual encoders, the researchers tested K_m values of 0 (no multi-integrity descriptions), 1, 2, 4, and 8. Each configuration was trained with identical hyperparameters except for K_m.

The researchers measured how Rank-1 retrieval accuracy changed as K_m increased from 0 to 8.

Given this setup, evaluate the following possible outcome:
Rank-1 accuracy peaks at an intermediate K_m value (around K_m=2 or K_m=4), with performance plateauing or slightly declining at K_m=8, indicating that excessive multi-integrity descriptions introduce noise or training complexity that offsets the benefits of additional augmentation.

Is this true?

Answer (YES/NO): YES